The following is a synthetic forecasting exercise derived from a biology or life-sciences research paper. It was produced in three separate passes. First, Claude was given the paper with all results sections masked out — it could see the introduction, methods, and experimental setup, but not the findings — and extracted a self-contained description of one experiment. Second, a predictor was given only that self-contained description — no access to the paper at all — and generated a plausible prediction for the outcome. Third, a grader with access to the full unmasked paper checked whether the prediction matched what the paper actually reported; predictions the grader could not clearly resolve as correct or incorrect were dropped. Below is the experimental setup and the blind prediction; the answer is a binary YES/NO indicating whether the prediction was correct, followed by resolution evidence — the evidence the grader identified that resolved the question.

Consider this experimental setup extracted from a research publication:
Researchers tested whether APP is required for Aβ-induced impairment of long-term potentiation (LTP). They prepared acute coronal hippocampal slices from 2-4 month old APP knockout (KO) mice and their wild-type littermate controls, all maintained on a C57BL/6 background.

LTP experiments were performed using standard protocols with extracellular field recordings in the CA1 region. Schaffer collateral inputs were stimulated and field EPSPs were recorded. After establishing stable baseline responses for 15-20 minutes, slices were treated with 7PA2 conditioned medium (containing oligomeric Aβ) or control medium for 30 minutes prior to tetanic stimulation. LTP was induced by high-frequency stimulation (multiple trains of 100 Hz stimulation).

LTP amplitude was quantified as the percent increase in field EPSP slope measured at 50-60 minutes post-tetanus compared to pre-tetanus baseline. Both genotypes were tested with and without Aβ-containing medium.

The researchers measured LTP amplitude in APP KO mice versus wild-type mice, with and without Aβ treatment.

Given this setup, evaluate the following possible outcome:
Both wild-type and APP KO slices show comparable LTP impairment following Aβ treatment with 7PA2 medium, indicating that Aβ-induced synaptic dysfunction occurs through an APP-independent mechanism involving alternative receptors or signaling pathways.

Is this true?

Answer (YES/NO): NO